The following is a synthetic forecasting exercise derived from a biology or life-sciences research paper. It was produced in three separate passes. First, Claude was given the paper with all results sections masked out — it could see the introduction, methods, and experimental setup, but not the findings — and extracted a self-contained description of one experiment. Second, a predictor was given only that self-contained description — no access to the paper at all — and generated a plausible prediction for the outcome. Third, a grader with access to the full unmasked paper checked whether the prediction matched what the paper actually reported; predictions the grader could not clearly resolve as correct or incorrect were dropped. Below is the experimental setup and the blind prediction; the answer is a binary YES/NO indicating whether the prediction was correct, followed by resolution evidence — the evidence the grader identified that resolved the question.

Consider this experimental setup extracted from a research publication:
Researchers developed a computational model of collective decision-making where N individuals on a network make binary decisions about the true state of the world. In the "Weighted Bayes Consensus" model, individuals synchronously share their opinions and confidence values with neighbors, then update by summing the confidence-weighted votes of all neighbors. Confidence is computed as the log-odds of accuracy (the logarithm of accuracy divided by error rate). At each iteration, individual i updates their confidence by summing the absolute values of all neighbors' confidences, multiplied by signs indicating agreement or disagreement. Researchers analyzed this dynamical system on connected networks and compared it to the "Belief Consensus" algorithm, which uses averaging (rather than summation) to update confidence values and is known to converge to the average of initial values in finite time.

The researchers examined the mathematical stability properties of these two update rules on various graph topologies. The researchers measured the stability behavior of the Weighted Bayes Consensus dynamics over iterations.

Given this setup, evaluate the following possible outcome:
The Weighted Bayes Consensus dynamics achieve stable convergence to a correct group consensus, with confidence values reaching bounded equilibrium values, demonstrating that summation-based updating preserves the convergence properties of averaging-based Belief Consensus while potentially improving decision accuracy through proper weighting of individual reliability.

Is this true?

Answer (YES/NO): NO